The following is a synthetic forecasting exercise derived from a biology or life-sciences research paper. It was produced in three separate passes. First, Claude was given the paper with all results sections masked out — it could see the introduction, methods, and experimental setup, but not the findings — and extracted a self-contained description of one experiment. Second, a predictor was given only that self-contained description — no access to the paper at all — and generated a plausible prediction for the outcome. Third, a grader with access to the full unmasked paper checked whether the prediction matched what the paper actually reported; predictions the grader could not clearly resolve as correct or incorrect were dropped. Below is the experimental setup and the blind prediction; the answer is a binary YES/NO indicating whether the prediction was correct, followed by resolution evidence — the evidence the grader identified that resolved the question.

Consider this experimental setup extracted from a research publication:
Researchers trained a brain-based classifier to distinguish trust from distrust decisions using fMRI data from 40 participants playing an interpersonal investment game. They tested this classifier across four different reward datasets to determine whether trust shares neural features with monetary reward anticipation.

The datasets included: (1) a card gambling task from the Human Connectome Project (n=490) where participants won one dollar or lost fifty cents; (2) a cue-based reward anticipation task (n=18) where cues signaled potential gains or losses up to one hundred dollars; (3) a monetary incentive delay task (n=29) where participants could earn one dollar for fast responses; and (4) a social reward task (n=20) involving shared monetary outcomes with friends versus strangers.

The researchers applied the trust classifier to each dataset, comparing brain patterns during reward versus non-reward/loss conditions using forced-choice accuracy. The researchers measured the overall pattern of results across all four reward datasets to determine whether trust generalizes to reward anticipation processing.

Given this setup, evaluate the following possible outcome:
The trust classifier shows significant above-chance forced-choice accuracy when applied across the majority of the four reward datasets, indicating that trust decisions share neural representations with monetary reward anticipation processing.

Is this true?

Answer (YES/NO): NO